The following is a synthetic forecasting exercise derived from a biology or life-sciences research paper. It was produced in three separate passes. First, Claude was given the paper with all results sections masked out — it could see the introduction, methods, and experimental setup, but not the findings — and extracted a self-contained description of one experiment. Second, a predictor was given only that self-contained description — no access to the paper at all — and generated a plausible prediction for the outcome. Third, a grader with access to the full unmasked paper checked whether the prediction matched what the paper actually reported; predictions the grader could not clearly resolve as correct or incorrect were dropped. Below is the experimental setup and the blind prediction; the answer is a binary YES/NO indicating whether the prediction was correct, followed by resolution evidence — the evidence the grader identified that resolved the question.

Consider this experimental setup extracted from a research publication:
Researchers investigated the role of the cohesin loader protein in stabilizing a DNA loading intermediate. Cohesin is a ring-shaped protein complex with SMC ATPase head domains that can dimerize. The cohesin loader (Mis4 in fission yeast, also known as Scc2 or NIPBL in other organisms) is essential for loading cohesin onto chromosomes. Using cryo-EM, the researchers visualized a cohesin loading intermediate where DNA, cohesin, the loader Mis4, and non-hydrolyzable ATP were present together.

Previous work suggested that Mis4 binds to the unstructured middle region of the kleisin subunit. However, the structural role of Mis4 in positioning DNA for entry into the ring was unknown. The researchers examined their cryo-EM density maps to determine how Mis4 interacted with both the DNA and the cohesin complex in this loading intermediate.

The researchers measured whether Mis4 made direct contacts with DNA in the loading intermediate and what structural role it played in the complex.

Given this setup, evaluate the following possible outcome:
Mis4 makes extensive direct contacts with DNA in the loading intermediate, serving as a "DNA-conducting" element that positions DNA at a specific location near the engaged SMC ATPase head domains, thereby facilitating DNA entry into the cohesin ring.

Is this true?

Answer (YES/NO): YES